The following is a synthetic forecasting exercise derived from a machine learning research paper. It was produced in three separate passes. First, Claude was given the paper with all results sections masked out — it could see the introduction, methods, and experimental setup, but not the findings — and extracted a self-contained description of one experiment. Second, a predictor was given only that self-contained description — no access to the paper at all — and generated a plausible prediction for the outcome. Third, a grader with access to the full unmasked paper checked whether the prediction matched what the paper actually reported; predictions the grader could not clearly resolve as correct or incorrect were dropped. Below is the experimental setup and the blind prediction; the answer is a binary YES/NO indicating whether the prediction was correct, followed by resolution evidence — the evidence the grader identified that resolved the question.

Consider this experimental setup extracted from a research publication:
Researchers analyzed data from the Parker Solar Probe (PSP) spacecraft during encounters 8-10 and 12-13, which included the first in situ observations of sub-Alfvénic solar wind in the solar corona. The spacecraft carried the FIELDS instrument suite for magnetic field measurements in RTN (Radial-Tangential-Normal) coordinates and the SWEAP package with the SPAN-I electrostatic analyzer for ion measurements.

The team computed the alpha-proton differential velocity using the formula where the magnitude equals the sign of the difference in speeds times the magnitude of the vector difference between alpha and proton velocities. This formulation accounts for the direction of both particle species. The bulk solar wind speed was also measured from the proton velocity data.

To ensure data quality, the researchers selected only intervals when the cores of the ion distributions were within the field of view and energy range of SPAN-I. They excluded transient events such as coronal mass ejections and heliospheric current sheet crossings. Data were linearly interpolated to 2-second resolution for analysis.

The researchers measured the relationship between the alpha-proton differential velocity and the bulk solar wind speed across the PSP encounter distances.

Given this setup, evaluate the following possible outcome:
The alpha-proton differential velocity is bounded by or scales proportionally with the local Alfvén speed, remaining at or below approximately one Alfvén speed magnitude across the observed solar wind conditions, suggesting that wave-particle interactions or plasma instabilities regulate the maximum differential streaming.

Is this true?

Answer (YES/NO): YES